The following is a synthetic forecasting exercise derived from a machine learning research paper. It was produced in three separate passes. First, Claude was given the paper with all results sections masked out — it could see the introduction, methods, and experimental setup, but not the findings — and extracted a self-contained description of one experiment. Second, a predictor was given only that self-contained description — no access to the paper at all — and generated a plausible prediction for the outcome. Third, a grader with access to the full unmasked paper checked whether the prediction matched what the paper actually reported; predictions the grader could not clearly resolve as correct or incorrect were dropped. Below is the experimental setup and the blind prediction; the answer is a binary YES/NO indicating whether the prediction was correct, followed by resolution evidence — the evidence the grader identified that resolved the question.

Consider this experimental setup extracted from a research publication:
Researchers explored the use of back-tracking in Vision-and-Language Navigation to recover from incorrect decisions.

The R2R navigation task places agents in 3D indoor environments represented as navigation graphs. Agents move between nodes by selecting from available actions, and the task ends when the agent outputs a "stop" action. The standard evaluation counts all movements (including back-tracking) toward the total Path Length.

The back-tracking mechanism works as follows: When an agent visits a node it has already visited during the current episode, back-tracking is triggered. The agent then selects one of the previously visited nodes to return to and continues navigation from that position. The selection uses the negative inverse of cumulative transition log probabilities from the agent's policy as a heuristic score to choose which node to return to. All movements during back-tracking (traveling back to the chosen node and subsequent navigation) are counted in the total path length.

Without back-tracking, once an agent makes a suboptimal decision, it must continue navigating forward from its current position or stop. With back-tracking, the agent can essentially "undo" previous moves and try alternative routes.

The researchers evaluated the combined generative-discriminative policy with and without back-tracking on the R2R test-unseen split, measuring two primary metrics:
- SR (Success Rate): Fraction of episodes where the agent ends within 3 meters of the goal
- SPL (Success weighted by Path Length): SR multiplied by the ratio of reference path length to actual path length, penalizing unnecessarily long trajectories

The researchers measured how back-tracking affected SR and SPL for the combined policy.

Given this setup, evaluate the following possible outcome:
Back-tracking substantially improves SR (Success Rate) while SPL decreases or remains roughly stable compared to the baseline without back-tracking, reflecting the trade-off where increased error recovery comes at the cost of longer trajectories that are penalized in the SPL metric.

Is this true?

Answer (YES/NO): NO